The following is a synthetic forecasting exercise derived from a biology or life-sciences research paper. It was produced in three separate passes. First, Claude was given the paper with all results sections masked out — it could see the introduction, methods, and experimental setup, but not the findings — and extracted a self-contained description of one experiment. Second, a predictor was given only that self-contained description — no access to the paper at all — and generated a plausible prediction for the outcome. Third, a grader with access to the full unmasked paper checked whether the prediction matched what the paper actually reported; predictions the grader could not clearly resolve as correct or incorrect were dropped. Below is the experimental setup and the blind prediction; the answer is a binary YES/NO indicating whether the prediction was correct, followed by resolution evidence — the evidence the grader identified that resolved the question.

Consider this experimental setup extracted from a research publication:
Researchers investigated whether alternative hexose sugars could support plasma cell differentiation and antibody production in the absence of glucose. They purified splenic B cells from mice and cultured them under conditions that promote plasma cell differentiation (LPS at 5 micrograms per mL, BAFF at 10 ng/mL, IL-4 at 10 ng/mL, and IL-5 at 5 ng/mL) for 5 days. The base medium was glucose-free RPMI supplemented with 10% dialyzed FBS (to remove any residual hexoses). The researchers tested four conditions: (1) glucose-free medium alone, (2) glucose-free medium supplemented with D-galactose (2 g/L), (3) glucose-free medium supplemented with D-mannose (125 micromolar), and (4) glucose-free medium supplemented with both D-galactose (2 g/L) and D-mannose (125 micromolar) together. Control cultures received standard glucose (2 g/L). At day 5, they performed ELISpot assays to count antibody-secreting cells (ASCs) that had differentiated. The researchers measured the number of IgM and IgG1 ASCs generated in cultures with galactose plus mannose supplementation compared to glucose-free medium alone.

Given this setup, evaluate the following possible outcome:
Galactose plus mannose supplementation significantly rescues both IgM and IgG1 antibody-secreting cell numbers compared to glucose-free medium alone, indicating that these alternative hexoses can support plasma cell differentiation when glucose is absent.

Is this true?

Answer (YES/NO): YES